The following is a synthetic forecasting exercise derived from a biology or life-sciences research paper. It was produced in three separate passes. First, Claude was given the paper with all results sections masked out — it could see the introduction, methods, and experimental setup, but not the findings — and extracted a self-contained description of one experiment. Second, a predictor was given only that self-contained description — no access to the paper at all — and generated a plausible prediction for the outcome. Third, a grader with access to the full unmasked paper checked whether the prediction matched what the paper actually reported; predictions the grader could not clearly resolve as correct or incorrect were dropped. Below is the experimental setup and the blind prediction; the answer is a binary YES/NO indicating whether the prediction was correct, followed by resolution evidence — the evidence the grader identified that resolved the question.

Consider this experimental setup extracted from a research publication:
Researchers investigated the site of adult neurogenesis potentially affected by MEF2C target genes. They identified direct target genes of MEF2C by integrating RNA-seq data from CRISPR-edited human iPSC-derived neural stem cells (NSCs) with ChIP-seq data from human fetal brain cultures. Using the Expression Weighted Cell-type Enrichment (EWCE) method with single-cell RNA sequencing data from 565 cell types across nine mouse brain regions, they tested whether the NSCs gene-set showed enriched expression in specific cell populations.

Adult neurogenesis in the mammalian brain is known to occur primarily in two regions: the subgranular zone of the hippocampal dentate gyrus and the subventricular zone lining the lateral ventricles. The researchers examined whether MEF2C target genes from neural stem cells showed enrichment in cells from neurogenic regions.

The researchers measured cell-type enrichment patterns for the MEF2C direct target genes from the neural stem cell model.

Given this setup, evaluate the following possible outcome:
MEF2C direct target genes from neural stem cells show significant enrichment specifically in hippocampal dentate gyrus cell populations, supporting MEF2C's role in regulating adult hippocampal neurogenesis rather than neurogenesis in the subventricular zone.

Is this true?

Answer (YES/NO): YES